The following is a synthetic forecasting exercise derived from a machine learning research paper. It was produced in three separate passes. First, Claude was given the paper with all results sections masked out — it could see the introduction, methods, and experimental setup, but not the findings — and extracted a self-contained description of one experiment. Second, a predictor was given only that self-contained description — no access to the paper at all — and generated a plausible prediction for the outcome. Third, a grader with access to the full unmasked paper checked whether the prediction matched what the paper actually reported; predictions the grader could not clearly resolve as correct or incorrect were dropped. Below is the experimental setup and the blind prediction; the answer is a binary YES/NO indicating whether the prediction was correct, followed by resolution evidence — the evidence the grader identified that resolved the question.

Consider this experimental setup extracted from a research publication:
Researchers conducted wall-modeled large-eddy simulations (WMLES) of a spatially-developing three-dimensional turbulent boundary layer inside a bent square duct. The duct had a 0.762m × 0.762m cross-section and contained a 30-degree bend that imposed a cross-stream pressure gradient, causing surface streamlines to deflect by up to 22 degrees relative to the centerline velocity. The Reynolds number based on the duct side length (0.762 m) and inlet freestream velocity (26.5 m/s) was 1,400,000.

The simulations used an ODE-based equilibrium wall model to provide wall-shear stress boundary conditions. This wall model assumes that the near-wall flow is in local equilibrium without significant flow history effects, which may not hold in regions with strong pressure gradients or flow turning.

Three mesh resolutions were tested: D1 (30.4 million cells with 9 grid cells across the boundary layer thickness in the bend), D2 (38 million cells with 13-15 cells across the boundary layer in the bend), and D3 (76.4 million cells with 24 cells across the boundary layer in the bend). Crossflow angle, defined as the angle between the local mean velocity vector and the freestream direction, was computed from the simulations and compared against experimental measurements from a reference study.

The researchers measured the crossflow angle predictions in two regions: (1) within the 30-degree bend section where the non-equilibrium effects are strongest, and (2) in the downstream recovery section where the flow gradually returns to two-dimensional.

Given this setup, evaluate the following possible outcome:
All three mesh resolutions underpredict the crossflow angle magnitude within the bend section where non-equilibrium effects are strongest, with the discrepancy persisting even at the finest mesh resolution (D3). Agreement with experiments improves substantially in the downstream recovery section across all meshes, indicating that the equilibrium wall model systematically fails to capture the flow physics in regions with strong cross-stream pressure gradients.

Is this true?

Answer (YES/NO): NO